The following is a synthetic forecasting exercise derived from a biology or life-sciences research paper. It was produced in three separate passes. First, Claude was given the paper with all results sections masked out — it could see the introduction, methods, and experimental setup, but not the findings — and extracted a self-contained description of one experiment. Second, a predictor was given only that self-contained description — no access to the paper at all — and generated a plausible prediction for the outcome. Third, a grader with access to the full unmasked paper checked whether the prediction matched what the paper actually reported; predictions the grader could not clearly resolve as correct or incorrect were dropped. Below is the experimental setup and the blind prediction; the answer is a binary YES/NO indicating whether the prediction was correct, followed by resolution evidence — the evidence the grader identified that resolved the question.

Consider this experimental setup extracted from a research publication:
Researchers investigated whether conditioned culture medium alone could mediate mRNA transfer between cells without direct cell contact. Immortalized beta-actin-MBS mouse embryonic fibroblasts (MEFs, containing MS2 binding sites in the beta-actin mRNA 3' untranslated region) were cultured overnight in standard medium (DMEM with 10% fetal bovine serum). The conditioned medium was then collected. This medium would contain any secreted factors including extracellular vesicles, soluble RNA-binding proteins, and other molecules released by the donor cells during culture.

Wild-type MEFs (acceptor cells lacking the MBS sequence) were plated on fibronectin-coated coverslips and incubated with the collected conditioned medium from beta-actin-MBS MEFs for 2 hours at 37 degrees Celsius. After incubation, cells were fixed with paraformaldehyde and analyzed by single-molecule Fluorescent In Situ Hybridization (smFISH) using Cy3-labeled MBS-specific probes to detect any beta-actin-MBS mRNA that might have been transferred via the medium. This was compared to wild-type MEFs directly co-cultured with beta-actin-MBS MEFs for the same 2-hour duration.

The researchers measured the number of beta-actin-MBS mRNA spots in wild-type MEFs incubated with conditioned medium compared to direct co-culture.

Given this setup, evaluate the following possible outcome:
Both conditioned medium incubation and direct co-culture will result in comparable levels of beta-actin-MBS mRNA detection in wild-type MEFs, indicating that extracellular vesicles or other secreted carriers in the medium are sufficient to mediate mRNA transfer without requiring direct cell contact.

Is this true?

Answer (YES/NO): NO